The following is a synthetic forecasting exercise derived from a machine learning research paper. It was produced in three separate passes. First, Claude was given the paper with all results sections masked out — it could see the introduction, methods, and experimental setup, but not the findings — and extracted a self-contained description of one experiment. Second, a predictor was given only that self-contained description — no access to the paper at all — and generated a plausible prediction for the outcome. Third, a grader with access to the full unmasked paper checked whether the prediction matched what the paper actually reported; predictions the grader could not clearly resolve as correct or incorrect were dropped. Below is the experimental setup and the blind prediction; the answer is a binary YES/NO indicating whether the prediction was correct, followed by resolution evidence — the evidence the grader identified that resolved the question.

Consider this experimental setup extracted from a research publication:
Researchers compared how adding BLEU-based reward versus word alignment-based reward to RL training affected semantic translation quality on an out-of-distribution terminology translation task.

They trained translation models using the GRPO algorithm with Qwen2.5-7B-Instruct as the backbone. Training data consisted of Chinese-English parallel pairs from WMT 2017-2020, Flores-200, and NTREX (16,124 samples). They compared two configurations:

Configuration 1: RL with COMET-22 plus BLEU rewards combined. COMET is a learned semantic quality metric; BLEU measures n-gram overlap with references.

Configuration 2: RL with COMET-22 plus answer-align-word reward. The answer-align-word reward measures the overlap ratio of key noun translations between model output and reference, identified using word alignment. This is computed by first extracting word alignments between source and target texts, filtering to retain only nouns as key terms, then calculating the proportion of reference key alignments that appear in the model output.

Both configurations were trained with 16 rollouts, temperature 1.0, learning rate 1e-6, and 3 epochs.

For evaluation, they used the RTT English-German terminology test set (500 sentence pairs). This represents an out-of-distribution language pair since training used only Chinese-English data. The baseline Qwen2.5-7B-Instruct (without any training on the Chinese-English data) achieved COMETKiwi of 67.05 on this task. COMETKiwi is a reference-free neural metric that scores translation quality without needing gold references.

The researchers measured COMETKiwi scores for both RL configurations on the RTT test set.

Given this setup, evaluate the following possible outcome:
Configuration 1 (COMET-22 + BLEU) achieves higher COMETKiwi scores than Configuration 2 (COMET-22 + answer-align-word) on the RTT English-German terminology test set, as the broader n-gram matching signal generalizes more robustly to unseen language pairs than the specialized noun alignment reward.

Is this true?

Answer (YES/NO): NO